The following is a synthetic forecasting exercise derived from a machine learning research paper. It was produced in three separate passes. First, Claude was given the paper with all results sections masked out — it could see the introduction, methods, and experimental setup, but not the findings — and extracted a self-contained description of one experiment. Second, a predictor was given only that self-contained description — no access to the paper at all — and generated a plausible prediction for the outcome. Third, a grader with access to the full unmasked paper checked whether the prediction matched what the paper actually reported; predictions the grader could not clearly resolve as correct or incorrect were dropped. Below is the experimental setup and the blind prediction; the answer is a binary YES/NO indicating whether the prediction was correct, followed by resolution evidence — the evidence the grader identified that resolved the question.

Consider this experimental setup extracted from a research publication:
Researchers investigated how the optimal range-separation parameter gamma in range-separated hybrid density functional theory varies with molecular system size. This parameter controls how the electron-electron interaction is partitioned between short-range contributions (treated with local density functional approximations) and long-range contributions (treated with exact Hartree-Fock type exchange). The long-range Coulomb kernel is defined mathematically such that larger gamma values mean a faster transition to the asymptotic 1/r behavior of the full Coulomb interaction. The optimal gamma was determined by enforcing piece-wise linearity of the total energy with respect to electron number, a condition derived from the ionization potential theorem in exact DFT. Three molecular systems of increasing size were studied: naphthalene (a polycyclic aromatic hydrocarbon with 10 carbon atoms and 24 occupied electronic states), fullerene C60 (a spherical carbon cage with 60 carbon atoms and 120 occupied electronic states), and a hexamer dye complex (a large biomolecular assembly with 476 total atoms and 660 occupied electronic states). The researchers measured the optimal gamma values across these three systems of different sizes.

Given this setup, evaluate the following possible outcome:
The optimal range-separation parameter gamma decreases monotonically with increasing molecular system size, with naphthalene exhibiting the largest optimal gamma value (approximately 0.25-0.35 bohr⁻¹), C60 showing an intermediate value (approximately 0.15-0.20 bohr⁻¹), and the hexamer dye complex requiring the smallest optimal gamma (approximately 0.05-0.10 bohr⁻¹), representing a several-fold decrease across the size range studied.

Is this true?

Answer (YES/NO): NO